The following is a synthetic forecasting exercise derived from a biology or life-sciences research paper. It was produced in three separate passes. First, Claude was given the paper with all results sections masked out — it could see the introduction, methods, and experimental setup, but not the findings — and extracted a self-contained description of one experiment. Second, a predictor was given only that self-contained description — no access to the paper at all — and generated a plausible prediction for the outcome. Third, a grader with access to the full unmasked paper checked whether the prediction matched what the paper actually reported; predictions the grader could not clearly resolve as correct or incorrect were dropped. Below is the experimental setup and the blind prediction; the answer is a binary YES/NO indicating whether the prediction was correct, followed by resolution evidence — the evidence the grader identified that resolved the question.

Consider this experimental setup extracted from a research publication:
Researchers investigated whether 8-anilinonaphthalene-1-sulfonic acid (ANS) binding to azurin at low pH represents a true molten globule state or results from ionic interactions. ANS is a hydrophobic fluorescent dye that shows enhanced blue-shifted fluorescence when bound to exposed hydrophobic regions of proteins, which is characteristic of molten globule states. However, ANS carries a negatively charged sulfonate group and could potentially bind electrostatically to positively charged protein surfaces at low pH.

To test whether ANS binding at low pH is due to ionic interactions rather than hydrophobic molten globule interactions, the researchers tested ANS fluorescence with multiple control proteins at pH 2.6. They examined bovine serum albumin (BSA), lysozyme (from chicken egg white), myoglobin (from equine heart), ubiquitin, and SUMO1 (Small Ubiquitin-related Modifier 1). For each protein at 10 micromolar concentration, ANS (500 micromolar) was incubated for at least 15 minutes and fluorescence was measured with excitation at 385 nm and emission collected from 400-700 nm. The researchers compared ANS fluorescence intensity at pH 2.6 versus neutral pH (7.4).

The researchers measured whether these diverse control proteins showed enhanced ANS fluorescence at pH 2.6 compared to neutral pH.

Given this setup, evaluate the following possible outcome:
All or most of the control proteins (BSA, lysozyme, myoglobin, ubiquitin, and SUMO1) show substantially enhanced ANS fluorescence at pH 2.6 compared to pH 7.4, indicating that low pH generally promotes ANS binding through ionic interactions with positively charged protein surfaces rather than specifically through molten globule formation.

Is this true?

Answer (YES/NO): YES